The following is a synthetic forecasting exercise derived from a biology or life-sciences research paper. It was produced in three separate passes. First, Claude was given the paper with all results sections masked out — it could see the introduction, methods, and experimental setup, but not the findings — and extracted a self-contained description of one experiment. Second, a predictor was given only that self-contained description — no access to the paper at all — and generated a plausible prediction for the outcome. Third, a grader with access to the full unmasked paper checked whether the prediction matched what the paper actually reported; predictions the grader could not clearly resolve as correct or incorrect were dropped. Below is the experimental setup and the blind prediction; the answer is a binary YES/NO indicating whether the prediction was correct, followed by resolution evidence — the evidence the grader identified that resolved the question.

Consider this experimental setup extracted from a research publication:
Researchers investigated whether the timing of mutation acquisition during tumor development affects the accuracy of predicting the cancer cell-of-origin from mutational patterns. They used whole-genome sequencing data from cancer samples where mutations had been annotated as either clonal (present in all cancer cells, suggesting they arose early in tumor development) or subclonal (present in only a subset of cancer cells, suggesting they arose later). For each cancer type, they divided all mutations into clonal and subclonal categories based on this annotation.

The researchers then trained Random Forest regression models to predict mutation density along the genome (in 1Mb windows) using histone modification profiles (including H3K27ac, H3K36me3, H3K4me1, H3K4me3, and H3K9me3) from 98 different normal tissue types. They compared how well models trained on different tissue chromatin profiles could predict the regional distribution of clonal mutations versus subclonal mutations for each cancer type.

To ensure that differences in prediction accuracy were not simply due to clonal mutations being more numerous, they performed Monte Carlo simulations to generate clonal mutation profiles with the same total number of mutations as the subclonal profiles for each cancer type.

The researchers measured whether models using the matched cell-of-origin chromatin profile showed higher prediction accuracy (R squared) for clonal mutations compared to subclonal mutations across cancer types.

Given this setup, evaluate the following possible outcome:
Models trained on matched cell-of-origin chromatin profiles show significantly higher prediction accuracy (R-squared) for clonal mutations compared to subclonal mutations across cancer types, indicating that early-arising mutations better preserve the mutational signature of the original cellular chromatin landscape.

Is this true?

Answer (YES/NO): YES